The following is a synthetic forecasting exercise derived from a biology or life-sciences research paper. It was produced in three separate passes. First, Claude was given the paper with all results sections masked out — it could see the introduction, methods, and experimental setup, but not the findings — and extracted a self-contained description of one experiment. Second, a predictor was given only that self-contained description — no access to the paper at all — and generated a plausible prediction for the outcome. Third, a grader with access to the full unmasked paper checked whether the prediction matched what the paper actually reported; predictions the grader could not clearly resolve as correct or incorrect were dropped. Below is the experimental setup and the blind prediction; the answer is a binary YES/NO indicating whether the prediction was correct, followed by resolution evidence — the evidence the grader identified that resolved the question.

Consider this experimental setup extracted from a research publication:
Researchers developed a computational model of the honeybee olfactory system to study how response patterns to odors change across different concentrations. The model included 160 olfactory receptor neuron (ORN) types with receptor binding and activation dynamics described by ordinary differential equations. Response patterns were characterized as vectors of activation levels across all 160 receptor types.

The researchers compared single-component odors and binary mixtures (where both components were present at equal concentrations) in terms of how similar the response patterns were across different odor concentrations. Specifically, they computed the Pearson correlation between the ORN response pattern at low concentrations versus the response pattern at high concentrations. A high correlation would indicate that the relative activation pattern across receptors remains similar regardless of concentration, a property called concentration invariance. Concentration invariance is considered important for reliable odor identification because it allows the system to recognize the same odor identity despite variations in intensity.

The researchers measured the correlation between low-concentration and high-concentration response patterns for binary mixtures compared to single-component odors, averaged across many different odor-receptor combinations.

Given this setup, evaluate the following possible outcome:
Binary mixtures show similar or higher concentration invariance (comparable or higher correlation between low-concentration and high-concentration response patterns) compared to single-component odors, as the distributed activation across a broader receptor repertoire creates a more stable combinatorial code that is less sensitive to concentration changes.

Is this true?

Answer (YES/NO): YES